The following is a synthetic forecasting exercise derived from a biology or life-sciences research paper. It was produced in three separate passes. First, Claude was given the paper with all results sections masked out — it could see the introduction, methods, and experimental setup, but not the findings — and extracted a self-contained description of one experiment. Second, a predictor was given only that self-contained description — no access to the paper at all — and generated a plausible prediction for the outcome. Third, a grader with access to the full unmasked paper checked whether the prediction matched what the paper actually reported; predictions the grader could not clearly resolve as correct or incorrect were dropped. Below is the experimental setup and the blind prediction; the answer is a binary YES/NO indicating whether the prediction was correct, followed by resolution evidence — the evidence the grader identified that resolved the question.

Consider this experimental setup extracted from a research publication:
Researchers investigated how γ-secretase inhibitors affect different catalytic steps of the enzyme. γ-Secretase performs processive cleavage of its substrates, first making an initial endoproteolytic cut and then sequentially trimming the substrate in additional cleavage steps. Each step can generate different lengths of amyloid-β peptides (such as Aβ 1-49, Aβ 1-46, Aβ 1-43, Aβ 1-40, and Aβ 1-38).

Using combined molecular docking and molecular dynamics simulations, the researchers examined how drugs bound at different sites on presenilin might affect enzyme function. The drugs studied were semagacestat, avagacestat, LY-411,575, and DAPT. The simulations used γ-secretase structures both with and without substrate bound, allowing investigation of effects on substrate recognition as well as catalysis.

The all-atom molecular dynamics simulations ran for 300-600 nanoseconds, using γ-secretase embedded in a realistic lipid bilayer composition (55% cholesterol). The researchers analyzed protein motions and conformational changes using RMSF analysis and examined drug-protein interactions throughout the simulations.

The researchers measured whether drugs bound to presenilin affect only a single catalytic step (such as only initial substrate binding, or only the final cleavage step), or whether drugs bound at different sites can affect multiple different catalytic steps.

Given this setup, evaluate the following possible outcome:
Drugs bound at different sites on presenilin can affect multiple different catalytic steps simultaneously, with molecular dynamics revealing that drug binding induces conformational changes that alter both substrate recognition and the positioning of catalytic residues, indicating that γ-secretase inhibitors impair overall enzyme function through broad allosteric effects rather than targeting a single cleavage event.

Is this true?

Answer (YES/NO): NO